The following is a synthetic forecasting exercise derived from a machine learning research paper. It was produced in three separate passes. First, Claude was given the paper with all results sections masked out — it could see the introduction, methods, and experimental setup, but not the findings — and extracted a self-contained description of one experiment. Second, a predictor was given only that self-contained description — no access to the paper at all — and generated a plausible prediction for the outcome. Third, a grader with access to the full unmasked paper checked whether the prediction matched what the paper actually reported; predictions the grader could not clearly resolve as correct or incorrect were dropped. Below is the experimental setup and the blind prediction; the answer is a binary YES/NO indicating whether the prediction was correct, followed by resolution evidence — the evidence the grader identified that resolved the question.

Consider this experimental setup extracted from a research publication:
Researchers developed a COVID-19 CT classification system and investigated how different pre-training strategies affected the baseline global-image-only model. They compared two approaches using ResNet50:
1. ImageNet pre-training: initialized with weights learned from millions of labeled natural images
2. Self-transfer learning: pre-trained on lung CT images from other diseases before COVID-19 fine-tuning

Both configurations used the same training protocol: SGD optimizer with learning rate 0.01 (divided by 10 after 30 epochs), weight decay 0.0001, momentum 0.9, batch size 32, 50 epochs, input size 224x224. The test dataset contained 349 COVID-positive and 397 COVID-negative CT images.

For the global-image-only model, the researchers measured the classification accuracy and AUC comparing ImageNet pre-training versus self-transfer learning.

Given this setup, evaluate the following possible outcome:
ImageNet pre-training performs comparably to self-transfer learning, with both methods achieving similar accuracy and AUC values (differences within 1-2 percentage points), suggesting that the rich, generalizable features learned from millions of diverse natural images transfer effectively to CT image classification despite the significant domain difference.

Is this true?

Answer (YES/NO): NO